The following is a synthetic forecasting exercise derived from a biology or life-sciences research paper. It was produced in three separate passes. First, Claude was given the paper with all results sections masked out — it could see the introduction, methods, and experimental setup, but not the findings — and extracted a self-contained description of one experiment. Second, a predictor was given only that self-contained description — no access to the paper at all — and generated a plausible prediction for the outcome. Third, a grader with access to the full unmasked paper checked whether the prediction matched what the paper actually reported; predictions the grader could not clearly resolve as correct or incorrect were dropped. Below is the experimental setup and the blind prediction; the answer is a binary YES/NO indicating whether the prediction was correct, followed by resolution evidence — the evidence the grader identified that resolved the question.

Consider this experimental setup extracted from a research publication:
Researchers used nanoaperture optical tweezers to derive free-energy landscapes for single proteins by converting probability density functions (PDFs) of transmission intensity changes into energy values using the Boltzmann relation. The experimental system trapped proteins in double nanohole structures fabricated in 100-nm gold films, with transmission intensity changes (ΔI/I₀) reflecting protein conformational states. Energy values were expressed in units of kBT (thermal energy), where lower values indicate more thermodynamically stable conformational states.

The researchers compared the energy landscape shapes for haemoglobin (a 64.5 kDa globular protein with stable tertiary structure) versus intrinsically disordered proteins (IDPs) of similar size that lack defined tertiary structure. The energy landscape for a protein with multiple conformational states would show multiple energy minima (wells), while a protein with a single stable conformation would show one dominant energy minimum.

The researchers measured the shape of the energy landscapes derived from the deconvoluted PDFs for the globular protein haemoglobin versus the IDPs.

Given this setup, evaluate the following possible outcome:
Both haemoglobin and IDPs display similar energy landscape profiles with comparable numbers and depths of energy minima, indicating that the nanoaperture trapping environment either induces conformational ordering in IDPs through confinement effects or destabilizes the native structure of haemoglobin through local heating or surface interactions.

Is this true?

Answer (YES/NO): NO